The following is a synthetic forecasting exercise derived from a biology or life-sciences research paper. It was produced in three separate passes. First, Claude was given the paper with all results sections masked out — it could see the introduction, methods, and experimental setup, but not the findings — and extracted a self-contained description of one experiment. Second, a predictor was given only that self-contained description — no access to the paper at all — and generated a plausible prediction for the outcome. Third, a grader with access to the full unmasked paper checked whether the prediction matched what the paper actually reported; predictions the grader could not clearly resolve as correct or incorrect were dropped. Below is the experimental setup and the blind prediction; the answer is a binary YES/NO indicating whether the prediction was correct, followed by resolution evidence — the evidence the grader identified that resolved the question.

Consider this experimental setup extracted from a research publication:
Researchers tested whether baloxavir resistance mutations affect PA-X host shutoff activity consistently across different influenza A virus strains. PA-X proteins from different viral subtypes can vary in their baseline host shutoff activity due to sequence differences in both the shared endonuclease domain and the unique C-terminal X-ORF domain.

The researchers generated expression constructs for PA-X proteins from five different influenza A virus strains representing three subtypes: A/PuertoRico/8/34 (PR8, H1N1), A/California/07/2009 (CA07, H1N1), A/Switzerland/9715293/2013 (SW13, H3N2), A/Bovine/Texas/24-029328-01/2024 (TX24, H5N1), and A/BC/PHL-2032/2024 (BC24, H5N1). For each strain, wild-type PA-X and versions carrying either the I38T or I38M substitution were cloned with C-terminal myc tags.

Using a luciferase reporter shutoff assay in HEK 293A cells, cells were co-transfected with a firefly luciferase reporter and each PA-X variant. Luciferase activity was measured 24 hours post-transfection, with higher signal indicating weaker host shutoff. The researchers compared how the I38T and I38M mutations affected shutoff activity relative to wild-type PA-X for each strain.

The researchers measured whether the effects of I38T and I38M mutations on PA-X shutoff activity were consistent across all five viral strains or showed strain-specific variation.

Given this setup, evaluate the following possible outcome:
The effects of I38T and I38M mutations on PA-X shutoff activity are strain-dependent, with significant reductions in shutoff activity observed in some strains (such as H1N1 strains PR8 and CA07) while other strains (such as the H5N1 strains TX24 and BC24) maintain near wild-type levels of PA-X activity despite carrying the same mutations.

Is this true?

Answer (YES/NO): NO